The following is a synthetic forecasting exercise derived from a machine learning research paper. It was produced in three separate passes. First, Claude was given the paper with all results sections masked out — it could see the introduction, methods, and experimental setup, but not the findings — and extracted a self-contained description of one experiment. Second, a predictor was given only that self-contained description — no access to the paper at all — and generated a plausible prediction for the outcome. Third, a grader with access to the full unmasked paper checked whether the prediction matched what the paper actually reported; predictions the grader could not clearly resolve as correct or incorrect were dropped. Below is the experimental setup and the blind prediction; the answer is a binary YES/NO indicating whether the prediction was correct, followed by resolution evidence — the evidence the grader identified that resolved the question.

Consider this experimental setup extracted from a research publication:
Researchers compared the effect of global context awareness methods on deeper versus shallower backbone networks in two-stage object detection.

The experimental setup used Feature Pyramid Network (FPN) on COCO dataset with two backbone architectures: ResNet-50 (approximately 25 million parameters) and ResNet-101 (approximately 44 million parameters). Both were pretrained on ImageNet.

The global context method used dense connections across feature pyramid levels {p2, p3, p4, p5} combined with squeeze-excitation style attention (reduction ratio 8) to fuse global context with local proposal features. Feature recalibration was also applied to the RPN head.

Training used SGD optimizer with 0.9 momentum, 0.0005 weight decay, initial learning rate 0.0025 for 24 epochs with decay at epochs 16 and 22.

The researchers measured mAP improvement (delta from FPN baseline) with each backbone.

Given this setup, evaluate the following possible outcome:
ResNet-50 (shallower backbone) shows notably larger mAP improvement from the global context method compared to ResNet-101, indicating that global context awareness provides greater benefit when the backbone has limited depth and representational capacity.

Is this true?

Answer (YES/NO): YES